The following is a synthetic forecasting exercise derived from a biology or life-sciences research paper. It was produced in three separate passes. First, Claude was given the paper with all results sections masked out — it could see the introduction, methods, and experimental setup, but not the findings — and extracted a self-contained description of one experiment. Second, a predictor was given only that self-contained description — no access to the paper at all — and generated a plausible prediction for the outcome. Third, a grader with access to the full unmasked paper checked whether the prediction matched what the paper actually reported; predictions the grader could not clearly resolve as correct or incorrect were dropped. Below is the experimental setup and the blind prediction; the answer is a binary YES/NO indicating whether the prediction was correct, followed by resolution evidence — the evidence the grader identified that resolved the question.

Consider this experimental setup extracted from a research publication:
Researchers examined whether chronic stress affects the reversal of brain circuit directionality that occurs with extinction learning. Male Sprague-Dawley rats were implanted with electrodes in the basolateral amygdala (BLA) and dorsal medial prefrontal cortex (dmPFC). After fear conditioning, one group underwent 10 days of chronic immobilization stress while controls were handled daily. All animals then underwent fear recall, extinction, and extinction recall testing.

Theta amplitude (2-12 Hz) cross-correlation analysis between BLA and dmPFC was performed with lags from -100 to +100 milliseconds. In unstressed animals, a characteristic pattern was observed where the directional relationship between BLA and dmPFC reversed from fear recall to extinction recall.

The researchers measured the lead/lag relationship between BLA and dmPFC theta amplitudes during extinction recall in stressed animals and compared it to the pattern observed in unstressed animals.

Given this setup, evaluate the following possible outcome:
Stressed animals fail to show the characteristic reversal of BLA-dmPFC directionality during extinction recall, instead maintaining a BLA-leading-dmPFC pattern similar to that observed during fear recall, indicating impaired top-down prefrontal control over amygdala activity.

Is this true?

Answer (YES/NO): NO